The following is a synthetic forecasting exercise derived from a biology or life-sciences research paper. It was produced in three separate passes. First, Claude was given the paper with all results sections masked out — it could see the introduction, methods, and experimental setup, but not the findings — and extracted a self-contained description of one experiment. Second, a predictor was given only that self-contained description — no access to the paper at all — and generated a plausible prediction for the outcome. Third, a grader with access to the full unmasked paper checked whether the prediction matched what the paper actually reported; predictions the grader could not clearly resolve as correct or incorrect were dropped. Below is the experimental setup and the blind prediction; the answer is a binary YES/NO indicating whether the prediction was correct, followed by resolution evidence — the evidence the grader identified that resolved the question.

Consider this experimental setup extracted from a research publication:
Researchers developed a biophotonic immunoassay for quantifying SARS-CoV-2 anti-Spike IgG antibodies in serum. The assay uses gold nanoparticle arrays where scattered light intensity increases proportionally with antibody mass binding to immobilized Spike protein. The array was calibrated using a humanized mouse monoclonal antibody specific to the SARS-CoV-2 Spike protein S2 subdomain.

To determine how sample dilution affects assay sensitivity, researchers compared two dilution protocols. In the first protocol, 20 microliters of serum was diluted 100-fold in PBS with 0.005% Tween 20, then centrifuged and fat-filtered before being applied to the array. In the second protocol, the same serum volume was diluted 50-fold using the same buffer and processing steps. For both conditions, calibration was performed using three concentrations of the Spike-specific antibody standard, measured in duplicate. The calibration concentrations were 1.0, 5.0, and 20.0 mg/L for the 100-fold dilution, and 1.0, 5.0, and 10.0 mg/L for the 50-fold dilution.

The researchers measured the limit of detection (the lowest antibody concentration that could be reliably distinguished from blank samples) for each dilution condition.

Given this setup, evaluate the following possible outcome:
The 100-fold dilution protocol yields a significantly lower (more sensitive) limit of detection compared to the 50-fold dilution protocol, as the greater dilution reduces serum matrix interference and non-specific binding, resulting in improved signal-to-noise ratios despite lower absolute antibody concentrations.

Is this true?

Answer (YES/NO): NO